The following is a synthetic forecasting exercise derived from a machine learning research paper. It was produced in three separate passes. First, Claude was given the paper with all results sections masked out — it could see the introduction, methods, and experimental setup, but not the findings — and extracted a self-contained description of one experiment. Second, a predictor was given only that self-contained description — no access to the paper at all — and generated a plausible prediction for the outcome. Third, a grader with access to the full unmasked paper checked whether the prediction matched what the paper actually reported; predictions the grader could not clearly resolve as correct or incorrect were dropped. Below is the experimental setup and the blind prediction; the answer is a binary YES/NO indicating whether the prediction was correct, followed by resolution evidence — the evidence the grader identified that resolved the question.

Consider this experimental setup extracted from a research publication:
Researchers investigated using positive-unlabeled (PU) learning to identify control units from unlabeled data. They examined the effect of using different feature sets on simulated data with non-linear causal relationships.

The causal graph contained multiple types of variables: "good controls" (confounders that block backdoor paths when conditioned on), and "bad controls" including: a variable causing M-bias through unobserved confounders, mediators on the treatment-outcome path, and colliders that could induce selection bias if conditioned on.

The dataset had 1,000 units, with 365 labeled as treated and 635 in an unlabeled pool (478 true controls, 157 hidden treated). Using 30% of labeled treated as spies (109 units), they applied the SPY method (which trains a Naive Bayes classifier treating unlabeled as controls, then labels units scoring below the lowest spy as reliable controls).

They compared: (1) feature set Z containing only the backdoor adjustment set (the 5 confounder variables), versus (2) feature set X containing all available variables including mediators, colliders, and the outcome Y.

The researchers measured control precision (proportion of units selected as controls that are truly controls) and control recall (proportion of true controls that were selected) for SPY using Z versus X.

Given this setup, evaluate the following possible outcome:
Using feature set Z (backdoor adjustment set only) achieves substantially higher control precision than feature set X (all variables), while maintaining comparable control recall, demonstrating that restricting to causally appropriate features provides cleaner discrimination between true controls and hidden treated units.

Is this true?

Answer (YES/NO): NO